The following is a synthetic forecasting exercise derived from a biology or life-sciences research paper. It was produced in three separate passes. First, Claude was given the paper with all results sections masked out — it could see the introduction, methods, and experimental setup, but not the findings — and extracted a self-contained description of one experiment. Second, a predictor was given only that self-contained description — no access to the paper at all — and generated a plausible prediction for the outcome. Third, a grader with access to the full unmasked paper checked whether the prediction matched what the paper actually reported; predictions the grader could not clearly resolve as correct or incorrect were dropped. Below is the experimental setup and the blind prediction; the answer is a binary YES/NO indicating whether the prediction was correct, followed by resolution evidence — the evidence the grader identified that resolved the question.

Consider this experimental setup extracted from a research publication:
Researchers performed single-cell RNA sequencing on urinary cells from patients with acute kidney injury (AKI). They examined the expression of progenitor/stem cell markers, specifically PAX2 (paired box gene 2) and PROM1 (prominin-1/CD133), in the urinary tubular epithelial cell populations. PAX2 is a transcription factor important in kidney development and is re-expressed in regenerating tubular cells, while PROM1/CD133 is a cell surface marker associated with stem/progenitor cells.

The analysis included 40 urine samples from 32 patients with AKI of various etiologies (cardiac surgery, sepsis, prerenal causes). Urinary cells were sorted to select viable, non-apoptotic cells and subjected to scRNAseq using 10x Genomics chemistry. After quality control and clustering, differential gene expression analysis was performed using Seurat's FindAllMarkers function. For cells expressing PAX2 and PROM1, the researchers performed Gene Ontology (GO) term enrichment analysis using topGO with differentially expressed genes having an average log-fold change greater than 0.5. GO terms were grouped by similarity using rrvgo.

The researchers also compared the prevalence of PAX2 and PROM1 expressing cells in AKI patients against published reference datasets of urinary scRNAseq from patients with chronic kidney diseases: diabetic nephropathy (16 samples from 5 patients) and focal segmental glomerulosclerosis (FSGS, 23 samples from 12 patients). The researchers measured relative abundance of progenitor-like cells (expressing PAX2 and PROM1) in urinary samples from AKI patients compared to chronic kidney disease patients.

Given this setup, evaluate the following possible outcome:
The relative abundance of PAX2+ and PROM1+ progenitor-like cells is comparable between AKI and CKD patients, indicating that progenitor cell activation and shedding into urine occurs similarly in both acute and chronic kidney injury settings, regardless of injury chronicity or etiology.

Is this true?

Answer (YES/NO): NO